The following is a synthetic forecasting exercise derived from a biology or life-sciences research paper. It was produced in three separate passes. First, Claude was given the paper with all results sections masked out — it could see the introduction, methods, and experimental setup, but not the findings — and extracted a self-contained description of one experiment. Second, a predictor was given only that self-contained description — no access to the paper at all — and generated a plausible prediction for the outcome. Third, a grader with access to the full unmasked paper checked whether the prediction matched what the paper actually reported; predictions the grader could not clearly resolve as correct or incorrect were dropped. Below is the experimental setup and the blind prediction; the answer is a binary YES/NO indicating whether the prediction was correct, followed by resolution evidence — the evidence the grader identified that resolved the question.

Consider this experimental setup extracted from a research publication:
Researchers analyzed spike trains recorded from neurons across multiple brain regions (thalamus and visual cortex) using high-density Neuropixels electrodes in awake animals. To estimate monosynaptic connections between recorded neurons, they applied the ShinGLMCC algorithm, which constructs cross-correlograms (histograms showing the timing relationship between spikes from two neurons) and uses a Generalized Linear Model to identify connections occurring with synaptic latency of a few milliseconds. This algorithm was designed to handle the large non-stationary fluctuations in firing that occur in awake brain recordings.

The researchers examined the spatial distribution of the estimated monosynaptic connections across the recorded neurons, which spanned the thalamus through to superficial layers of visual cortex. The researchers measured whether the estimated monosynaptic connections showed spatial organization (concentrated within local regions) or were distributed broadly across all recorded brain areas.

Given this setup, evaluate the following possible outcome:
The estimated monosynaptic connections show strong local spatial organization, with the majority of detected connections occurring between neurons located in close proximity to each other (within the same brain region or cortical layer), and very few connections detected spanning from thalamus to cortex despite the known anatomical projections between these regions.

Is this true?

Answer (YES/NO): YES